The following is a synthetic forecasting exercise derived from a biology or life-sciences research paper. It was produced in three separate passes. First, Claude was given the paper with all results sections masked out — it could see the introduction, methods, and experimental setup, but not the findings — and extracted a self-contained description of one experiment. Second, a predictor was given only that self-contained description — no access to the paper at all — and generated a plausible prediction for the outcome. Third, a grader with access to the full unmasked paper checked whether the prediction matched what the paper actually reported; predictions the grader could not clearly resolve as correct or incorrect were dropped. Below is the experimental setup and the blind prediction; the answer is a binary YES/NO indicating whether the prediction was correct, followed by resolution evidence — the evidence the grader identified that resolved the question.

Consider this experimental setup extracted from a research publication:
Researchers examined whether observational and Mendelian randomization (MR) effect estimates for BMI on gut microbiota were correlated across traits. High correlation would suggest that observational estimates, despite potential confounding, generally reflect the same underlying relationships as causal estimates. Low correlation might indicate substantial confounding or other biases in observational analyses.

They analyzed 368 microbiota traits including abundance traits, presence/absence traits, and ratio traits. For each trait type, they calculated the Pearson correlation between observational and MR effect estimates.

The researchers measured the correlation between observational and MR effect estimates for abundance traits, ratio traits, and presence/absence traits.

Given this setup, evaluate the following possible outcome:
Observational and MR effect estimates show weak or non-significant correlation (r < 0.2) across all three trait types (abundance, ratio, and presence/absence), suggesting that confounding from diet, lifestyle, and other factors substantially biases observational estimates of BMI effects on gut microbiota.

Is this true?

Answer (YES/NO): NO